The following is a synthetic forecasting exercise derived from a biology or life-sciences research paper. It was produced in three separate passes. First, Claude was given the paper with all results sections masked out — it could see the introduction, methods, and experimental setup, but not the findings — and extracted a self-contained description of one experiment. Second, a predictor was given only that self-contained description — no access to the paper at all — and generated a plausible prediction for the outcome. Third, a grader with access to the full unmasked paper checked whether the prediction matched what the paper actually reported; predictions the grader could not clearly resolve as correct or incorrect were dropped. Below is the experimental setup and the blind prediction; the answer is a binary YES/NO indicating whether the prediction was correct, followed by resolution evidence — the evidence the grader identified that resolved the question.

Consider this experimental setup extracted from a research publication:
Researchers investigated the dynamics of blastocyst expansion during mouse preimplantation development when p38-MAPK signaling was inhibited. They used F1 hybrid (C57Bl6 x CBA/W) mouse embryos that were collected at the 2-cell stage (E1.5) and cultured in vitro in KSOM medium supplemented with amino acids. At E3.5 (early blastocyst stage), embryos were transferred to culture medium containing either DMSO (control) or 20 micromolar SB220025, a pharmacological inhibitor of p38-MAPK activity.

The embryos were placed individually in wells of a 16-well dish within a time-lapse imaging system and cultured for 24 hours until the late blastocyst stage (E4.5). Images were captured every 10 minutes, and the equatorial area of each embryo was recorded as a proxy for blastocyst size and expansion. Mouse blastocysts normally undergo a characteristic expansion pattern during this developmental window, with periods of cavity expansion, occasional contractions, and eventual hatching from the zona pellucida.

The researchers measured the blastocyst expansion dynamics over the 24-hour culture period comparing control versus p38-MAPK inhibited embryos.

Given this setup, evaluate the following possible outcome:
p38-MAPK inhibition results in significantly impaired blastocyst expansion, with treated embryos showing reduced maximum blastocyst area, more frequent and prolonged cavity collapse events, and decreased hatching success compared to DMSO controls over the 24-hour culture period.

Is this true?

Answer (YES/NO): YES